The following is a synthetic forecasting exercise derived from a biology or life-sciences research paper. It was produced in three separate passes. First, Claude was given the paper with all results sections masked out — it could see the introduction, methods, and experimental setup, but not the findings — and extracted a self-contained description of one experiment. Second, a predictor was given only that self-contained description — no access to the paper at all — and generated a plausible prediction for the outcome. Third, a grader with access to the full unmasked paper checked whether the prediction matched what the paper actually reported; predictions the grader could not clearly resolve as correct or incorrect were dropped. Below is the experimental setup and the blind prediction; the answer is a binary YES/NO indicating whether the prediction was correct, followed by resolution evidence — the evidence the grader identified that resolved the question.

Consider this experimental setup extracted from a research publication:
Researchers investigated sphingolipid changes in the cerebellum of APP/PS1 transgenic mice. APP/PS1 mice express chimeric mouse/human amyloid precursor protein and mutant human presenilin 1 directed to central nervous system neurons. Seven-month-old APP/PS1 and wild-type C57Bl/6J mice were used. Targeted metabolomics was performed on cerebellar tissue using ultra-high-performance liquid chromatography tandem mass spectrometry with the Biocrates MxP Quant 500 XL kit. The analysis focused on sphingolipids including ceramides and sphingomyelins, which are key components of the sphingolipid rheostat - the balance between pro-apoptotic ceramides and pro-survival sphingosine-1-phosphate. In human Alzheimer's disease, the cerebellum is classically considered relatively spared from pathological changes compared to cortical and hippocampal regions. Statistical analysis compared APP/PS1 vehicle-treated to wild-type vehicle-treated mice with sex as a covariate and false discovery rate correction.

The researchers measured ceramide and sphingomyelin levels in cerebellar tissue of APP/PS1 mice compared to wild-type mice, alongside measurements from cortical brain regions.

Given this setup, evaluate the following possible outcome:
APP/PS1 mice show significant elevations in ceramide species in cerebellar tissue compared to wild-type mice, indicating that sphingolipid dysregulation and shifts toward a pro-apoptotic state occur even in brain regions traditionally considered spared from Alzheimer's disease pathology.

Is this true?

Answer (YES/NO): NO